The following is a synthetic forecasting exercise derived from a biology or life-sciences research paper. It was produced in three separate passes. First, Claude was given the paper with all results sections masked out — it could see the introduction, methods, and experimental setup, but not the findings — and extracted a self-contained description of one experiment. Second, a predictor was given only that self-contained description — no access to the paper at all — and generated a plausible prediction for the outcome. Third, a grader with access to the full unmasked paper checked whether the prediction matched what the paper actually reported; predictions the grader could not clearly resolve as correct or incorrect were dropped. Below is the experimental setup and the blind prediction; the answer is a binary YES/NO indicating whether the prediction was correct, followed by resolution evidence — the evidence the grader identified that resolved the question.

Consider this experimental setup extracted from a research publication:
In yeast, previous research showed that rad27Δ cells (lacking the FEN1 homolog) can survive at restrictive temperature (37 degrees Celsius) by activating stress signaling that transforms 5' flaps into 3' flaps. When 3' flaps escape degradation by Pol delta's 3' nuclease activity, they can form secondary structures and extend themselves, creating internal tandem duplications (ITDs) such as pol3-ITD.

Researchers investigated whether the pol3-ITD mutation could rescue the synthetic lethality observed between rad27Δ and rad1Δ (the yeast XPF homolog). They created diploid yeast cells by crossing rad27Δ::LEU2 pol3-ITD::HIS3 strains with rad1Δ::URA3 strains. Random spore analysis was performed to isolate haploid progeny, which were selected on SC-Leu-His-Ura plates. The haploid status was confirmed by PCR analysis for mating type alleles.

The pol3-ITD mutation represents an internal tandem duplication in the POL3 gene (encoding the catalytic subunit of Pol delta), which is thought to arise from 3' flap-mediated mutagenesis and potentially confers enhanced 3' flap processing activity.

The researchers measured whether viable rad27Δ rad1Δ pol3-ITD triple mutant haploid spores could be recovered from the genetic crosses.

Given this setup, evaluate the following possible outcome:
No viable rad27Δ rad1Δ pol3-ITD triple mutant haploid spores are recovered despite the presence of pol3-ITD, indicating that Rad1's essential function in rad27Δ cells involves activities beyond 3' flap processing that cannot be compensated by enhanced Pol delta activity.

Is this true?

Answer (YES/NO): NO